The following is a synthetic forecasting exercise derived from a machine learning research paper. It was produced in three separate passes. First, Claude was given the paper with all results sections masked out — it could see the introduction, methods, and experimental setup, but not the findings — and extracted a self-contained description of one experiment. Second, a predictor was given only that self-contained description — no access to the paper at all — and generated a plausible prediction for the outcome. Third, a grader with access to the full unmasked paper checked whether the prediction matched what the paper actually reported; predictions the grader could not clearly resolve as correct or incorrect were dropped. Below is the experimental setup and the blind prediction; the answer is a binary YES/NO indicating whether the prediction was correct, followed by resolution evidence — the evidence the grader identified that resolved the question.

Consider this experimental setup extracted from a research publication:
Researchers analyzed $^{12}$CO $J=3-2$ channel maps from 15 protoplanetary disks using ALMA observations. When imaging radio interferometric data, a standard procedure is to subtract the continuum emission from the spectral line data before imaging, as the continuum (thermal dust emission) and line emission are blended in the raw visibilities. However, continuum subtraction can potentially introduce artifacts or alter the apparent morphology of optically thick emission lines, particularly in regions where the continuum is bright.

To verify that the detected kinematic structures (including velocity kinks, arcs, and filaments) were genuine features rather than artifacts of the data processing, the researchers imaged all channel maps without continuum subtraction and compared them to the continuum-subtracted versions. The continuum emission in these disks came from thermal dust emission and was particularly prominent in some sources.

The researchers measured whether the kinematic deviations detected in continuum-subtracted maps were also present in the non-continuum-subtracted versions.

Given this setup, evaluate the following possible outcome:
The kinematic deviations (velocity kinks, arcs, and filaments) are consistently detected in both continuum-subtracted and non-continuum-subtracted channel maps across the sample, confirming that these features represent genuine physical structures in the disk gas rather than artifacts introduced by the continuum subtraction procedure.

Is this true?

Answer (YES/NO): YES